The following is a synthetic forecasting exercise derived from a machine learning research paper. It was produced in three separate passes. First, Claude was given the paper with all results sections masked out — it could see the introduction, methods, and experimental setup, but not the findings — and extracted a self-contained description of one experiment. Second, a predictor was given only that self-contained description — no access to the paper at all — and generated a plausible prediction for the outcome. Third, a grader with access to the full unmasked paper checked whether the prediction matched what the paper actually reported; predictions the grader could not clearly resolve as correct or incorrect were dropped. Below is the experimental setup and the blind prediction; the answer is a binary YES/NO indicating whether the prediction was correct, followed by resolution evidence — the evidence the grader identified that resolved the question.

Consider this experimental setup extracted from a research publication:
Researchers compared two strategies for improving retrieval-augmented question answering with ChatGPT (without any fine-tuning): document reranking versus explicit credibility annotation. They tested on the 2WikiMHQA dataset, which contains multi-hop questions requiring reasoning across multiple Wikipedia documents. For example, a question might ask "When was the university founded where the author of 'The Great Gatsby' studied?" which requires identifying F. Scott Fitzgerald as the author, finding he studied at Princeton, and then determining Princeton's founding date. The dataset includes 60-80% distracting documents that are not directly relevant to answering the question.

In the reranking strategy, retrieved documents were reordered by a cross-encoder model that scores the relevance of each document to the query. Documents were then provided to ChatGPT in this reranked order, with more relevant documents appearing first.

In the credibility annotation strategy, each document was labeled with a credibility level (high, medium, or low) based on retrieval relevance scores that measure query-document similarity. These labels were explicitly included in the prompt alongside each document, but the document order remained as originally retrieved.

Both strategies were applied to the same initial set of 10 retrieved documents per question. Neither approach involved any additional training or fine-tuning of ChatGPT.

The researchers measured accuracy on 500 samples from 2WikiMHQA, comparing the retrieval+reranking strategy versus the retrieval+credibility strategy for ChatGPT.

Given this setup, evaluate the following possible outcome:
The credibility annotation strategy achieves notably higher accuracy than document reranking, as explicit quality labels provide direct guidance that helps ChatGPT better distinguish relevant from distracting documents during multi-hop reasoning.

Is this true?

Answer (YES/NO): NO